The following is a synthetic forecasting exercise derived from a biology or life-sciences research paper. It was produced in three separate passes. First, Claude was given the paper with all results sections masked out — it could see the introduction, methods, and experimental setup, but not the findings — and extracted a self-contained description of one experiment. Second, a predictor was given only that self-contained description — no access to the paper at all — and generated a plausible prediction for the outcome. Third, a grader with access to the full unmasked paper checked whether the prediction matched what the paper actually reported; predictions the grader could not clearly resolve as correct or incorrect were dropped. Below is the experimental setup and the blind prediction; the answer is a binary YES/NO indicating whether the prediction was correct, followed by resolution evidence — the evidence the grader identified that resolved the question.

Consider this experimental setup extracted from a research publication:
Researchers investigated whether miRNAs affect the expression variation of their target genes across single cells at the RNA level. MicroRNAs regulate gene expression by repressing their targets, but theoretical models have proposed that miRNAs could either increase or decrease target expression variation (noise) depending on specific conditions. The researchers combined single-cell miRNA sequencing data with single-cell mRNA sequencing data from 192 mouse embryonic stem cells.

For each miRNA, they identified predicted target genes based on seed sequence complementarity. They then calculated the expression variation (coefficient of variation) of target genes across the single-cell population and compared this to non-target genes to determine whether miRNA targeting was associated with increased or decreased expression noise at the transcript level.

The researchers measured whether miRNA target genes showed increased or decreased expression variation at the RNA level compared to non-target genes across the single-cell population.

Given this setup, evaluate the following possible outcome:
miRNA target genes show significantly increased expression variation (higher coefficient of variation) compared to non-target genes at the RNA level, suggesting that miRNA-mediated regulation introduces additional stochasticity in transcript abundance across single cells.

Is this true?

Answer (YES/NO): YES